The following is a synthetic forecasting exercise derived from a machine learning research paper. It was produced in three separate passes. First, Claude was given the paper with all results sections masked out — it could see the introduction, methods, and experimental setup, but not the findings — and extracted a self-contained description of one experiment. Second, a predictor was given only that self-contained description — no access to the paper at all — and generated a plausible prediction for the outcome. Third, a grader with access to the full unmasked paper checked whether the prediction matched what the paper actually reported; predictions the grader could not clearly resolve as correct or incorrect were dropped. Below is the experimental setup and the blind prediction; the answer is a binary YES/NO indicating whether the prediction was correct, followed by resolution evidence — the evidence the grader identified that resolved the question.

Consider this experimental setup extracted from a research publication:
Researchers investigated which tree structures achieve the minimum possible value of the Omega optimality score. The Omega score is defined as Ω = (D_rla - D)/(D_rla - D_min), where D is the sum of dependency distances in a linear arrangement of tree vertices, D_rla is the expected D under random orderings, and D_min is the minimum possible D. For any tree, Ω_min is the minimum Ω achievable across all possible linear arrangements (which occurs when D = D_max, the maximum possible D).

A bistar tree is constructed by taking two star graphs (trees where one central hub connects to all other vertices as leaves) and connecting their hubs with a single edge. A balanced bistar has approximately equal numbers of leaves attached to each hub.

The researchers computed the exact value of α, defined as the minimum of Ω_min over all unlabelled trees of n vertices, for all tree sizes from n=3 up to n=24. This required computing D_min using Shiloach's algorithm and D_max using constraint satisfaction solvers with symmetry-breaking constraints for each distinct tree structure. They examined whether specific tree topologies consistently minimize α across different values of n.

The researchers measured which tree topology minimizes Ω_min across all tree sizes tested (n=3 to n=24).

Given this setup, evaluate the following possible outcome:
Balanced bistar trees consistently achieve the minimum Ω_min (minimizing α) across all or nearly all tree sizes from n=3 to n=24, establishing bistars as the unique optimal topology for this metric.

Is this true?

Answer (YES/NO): NO